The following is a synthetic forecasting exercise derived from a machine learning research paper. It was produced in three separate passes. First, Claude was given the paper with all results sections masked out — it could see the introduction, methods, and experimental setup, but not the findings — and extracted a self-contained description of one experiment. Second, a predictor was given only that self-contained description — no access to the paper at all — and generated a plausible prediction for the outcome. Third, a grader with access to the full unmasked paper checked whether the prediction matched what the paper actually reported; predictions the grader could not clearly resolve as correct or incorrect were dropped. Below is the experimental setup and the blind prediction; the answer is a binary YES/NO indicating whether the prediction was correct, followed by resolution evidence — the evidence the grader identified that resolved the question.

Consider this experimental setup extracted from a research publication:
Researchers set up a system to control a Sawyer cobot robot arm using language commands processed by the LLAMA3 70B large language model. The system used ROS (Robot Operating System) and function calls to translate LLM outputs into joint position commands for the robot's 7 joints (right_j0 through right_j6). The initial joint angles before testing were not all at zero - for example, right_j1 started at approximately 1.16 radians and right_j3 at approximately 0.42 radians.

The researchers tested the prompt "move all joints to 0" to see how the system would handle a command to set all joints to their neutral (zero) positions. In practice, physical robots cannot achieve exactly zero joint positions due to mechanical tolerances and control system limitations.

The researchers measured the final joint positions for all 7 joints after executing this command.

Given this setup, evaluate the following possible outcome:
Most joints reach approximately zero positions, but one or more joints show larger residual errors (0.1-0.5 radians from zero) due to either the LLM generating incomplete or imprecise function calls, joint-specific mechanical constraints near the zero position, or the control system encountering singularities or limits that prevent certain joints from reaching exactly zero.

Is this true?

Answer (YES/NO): NO